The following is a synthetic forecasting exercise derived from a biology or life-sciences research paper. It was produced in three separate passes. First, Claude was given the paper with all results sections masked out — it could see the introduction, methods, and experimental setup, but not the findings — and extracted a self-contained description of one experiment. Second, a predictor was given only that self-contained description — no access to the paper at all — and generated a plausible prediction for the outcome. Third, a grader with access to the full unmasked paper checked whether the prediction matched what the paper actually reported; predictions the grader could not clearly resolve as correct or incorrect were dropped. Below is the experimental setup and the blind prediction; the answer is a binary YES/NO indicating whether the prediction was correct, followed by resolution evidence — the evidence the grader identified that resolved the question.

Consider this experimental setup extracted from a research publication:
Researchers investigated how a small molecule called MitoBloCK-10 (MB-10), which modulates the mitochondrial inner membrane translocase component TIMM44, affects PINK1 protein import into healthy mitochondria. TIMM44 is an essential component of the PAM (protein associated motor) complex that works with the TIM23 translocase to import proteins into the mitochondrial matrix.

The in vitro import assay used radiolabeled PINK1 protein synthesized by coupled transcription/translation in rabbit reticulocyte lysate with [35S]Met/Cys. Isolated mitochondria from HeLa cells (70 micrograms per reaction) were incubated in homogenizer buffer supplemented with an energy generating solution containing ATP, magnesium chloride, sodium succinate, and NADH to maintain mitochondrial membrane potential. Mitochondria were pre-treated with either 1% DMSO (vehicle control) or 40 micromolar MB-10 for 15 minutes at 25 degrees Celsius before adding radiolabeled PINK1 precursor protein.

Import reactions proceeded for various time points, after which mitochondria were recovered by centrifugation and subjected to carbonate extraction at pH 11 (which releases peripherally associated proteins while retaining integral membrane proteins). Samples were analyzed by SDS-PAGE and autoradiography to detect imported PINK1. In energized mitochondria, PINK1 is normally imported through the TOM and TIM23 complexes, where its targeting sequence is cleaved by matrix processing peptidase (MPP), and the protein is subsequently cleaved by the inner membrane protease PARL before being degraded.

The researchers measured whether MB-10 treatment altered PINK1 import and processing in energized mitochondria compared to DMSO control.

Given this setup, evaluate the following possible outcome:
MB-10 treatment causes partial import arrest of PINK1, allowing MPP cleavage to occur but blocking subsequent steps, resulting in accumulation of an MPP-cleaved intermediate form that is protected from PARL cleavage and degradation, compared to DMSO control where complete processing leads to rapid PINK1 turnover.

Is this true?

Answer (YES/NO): NO